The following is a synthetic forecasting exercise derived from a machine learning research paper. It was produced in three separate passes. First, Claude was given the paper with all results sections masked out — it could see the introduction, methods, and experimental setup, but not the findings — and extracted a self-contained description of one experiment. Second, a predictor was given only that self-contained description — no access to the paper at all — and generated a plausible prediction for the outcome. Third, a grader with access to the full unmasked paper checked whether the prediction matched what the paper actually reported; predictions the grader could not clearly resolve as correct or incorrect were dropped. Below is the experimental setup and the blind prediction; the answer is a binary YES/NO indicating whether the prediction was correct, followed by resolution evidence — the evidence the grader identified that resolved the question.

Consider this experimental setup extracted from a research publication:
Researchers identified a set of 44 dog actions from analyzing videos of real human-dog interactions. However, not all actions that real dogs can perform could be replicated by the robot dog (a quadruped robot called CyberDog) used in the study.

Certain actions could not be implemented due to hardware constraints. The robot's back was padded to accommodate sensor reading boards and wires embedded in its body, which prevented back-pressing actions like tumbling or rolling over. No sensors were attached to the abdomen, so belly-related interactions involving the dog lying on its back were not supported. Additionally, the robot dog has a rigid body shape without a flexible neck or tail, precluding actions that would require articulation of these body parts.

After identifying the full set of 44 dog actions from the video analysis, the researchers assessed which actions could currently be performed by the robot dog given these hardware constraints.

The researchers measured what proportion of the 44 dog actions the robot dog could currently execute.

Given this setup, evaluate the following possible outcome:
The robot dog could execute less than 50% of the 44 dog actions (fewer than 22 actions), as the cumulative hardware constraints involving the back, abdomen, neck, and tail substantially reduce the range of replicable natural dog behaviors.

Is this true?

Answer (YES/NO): NO